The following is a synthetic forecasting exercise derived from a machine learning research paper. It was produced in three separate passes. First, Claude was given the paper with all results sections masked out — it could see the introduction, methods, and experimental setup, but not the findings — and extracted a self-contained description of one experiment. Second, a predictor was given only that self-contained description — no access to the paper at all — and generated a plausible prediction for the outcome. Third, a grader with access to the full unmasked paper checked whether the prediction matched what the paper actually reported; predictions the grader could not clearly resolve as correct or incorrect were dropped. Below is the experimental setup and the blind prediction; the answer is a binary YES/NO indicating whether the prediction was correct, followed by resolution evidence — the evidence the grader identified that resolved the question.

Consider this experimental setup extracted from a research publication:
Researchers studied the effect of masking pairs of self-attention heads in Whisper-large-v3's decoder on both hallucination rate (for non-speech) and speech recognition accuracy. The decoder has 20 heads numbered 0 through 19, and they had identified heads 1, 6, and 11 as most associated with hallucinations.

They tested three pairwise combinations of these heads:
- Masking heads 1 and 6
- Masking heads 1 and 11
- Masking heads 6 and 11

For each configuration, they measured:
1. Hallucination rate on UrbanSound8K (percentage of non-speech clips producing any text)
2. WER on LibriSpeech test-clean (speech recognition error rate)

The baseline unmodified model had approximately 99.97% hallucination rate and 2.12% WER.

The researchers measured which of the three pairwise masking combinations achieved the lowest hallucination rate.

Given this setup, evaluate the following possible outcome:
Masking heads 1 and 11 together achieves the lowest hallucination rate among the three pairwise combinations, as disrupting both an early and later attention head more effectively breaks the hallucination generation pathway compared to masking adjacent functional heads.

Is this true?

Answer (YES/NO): NO